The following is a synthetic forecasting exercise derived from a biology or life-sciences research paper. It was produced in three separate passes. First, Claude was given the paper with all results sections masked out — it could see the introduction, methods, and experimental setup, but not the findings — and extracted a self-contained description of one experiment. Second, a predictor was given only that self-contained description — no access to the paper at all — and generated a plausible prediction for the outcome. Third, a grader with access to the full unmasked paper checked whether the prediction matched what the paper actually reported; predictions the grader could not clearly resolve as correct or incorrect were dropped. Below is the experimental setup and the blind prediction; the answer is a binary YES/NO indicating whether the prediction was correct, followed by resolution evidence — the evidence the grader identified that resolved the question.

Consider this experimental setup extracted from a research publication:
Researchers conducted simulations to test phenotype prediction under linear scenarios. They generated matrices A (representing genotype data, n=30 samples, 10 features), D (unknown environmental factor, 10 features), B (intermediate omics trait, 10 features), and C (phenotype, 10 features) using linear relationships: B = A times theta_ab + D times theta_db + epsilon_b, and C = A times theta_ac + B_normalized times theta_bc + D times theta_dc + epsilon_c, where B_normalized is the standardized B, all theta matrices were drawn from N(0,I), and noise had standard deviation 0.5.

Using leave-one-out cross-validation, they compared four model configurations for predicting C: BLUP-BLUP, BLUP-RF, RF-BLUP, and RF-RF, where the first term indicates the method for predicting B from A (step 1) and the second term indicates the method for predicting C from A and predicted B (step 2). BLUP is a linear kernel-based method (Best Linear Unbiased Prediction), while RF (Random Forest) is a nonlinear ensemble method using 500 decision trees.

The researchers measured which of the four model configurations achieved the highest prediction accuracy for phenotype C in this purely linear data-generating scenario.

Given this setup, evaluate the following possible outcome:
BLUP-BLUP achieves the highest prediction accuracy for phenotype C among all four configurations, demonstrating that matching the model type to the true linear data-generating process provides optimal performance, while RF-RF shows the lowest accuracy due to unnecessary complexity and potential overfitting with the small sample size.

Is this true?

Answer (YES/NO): NO